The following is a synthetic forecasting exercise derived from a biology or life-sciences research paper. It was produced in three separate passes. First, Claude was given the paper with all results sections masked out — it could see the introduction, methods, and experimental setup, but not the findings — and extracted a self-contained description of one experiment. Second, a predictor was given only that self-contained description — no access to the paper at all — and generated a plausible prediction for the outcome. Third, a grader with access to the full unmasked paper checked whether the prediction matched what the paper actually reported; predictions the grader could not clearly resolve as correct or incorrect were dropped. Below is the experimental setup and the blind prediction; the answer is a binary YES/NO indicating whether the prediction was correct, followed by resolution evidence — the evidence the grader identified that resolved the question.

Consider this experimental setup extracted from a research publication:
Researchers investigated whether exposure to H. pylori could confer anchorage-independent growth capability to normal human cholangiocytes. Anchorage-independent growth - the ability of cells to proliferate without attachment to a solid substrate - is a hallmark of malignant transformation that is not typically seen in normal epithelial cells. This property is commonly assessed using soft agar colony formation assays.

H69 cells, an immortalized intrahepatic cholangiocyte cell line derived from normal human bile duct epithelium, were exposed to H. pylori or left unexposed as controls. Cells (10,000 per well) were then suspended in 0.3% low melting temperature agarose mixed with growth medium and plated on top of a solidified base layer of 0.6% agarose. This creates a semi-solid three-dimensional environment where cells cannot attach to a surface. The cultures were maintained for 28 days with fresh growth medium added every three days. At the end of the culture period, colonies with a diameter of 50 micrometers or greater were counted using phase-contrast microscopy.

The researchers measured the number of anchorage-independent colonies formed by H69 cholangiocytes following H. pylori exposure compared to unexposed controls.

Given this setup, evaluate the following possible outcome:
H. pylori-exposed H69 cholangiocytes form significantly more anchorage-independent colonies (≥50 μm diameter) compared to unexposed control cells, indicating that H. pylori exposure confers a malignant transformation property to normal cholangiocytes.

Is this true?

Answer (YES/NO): NO